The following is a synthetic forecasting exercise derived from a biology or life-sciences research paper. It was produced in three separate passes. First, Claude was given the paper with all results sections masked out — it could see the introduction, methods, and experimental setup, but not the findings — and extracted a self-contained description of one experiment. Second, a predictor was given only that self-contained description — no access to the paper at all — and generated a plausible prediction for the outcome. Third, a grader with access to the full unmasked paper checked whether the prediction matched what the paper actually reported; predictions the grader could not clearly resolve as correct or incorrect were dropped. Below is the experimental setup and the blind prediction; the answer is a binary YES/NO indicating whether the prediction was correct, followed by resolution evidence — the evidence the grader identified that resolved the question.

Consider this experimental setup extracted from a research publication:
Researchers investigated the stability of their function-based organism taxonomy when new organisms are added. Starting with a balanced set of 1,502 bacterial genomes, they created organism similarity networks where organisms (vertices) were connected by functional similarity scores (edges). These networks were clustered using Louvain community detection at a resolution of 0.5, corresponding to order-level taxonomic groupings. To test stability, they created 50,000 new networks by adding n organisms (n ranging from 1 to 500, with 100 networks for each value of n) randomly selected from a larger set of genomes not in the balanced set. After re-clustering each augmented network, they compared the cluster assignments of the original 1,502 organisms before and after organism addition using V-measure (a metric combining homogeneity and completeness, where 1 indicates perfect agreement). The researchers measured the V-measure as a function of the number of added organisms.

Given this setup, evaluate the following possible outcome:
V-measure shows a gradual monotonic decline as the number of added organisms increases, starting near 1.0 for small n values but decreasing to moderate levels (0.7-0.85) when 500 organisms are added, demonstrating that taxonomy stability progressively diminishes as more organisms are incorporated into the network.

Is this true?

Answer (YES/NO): NO